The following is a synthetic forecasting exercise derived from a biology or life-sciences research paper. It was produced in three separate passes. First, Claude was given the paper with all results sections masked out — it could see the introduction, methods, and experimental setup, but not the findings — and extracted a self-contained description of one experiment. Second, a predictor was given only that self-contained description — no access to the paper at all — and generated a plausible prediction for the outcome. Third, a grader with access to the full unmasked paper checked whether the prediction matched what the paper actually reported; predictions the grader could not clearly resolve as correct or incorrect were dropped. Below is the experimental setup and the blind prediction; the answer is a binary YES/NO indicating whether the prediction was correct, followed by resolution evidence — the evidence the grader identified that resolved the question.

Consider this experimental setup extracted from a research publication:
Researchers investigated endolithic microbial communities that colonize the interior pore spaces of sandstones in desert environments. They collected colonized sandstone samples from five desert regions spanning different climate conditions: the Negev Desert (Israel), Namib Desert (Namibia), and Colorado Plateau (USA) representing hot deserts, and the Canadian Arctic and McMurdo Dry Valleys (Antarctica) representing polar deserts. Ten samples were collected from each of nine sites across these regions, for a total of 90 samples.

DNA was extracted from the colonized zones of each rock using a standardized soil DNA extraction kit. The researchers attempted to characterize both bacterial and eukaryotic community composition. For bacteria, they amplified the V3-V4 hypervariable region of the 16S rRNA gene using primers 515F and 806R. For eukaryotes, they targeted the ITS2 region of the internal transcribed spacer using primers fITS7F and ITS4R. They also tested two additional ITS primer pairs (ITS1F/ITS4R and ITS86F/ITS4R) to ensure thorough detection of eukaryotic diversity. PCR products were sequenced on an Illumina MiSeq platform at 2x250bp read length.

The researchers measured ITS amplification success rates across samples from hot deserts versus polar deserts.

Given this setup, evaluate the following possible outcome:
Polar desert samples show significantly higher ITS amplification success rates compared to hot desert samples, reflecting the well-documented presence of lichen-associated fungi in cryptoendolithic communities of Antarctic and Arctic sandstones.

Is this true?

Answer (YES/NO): YES